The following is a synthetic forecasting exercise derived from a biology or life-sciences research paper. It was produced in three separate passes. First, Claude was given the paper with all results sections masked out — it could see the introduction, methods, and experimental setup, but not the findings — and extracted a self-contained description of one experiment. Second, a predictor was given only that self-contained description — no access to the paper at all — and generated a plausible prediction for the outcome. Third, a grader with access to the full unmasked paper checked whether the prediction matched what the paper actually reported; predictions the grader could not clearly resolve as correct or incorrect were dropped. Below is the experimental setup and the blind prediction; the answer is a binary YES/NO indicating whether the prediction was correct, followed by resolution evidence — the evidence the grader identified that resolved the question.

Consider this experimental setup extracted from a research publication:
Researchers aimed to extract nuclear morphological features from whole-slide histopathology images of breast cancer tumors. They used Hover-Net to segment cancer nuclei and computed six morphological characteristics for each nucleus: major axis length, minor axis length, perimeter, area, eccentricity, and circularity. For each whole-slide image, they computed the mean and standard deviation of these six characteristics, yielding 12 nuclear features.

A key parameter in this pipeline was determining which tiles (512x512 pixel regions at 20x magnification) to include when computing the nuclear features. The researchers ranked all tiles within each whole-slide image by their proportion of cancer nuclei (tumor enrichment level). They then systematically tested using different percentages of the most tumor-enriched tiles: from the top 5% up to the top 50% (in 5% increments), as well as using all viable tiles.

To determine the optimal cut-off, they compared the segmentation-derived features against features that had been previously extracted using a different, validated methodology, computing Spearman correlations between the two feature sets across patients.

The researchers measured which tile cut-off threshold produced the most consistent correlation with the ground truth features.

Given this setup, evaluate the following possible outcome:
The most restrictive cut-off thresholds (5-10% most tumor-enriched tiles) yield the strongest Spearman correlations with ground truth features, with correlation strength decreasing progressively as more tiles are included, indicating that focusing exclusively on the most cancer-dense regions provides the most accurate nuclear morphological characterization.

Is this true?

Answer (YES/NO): NO